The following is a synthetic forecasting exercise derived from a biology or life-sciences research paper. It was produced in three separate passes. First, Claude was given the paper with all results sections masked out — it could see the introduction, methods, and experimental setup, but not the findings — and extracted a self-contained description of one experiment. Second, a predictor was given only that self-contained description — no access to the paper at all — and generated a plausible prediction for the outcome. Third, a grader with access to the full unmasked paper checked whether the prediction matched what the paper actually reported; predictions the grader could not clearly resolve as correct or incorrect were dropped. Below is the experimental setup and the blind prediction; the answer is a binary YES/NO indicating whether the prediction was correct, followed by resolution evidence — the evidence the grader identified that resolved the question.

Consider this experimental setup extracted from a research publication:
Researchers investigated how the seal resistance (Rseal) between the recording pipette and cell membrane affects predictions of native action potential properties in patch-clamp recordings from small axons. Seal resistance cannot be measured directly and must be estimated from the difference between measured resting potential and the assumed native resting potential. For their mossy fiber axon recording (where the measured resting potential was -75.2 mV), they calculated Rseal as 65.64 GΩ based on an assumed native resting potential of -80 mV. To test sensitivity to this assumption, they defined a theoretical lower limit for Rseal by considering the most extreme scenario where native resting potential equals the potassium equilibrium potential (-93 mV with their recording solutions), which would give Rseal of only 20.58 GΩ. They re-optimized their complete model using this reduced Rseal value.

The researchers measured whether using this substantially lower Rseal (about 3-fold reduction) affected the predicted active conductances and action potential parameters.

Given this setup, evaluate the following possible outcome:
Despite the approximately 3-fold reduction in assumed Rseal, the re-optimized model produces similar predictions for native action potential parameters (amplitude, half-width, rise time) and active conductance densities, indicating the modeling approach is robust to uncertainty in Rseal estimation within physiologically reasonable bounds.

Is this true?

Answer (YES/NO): YES